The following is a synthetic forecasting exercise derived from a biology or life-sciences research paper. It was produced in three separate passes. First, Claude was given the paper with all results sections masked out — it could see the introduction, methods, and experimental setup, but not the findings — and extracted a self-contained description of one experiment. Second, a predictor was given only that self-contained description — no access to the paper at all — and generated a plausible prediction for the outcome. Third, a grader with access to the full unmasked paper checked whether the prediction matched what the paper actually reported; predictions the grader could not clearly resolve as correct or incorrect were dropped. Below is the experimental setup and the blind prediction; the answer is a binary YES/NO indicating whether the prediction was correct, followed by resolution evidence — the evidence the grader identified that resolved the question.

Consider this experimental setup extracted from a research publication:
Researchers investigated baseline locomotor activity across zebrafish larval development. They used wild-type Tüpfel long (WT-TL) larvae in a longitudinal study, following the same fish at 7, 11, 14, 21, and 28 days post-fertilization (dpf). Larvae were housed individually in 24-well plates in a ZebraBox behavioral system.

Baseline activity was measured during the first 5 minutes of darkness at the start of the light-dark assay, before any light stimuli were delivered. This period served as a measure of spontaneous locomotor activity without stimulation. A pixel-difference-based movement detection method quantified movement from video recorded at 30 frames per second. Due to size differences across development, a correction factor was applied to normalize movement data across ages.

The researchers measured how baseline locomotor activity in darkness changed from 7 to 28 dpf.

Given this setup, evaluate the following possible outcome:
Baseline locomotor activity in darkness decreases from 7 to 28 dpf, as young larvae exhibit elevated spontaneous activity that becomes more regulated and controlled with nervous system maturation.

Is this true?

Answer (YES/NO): NO